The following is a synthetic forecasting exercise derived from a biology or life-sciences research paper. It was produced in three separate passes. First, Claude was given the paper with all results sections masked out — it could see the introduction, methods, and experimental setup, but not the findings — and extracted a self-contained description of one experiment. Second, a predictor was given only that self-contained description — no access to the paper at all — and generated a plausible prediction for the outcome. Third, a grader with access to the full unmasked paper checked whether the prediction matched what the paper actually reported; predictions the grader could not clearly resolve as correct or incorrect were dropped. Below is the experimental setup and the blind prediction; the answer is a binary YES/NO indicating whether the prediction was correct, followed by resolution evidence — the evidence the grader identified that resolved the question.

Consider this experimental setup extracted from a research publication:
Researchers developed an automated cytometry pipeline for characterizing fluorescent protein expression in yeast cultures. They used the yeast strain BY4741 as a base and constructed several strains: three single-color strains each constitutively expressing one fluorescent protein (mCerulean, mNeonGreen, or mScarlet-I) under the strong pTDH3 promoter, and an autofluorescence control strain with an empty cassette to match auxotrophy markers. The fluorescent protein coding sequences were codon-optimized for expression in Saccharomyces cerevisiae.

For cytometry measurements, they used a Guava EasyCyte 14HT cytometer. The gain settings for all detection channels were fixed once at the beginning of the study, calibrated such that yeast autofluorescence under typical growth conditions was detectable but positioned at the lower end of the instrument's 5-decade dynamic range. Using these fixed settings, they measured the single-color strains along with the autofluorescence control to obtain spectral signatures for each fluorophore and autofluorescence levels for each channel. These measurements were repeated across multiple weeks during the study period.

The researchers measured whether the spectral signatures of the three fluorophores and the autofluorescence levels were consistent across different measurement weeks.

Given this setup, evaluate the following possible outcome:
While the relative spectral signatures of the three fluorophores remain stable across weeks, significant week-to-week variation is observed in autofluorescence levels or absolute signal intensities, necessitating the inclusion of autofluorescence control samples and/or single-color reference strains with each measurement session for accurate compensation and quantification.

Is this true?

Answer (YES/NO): NO